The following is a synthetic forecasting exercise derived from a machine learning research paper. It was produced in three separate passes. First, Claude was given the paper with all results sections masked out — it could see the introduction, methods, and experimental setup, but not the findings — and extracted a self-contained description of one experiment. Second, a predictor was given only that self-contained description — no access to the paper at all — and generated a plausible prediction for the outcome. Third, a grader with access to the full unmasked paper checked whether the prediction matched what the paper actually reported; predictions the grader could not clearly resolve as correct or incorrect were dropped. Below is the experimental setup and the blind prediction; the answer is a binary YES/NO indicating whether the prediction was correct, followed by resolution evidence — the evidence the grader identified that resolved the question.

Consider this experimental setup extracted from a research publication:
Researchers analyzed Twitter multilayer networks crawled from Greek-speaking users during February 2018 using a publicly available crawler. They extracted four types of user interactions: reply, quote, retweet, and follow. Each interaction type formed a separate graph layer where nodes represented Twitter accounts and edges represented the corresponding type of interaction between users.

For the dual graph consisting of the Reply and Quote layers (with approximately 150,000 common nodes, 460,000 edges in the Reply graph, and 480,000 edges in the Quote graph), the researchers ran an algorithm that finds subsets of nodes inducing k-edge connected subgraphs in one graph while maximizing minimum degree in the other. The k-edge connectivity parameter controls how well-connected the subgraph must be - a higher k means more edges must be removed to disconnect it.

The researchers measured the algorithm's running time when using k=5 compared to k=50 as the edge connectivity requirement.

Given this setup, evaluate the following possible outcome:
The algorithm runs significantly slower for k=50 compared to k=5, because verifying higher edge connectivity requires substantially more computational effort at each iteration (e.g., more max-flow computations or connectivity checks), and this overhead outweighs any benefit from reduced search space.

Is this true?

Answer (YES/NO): NO